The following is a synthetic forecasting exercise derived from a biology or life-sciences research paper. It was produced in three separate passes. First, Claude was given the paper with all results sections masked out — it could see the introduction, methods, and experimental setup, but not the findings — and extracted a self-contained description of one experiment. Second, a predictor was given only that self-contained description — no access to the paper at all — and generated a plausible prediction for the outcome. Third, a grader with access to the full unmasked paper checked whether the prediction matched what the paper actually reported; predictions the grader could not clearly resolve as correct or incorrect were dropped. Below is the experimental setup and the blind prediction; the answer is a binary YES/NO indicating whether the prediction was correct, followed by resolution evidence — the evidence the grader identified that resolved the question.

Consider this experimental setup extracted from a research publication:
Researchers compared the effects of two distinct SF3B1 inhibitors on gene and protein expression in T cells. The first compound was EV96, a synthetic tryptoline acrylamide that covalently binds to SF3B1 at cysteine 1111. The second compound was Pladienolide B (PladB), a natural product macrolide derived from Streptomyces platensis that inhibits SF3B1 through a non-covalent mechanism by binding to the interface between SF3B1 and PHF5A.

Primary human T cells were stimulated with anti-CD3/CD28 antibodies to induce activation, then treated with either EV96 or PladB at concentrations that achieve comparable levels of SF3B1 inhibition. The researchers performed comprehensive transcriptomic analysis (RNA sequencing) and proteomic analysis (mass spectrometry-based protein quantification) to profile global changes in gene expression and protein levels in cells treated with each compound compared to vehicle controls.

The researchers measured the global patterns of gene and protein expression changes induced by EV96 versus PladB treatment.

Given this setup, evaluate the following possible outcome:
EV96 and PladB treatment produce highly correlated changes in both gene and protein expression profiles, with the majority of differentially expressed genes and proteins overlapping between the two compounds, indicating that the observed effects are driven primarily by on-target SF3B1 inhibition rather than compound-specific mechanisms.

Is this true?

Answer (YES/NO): YES